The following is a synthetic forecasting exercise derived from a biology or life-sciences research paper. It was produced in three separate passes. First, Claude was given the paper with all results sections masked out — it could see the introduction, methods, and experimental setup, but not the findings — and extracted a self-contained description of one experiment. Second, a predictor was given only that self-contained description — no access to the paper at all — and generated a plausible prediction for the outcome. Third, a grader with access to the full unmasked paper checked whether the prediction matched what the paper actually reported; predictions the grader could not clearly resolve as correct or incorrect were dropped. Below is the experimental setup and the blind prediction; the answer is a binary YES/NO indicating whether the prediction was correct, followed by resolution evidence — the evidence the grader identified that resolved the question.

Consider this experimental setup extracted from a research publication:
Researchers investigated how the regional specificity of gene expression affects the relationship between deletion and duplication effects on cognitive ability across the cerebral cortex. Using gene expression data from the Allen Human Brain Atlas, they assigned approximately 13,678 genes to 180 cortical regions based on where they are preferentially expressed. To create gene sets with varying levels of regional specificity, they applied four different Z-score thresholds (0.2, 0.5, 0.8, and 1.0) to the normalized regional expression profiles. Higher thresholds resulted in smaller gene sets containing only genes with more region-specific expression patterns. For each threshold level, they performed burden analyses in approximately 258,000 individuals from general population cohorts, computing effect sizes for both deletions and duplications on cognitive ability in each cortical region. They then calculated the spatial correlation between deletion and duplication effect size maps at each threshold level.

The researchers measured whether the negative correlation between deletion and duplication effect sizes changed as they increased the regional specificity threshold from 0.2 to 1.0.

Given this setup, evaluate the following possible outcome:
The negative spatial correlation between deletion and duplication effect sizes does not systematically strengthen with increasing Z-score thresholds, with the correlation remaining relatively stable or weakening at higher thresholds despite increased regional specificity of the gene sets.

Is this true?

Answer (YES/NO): NO